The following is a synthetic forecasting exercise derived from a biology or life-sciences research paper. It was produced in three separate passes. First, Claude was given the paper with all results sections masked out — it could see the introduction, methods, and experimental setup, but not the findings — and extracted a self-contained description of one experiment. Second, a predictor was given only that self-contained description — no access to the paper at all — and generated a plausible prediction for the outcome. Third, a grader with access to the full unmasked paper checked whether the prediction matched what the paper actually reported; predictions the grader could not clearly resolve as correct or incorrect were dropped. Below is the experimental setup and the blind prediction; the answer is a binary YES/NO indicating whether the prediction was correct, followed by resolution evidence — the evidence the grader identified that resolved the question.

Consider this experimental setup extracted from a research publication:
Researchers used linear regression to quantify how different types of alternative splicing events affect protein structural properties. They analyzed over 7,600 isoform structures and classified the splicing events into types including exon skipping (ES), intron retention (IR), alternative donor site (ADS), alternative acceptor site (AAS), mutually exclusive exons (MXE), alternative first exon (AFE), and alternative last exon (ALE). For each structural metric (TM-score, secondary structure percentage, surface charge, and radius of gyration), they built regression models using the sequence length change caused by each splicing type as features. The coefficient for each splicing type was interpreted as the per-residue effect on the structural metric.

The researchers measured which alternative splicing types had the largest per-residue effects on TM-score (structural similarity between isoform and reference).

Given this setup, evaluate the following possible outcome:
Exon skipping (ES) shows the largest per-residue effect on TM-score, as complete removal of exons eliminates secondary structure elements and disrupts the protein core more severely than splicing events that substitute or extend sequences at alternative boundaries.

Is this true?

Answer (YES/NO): NO